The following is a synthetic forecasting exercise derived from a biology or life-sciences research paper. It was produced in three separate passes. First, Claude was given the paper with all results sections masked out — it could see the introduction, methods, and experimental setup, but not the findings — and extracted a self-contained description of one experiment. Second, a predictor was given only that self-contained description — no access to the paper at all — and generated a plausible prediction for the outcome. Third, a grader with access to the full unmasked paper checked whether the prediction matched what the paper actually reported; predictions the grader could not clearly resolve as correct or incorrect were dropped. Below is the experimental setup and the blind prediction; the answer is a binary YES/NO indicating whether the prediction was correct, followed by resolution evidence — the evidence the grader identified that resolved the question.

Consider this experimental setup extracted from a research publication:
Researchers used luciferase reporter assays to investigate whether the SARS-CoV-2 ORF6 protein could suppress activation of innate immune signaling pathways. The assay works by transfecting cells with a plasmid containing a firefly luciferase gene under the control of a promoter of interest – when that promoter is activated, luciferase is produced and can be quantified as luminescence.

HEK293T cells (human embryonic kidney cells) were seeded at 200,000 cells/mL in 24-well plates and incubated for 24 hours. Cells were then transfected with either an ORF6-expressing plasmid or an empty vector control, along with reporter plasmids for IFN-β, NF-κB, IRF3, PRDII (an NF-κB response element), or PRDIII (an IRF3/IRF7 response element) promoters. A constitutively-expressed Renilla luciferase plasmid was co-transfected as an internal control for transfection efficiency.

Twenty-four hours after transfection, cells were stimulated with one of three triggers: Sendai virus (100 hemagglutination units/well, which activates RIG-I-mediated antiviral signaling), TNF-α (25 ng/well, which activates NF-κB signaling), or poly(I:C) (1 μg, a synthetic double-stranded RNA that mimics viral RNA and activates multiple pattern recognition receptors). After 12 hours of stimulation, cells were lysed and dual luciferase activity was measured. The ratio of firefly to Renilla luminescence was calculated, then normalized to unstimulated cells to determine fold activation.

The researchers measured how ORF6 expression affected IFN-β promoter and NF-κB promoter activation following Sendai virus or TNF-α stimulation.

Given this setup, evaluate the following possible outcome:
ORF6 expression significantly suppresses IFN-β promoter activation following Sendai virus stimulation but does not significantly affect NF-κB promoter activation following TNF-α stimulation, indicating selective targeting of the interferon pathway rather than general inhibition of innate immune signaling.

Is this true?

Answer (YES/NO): NO